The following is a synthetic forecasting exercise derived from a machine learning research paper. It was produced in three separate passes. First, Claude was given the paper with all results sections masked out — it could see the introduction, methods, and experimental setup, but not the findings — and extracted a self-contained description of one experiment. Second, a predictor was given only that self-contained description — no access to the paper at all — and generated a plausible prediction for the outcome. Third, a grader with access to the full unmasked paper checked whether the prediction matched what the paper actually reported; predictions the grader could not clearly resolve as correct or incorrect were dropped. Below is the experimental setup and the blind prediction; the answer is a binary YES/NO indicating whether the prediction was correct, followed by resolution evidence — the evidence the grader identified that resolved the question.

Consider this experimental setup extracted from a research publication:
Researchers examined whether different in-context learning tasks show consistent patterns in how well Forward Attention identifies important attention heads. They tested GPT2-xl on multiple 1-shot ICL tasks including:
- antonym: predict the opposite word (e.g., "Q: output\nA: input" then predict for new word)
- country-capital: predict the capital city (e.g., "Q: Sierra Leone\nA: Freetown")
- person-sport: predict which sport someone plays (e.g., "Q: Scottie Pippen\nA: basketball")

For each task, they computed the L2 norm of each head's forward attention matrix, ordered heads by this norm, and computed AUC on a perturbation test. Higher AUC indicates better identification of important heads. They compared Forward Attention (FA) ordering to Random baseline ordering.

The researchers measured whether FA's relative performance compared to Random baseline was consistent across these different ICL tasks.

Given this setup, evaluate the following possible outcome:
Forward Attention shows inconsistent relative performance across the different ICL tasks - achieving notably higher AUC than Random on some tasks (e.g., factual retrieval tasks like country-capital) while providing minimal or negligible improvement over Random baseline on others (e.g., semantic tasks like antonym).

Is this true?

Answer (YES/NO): NO